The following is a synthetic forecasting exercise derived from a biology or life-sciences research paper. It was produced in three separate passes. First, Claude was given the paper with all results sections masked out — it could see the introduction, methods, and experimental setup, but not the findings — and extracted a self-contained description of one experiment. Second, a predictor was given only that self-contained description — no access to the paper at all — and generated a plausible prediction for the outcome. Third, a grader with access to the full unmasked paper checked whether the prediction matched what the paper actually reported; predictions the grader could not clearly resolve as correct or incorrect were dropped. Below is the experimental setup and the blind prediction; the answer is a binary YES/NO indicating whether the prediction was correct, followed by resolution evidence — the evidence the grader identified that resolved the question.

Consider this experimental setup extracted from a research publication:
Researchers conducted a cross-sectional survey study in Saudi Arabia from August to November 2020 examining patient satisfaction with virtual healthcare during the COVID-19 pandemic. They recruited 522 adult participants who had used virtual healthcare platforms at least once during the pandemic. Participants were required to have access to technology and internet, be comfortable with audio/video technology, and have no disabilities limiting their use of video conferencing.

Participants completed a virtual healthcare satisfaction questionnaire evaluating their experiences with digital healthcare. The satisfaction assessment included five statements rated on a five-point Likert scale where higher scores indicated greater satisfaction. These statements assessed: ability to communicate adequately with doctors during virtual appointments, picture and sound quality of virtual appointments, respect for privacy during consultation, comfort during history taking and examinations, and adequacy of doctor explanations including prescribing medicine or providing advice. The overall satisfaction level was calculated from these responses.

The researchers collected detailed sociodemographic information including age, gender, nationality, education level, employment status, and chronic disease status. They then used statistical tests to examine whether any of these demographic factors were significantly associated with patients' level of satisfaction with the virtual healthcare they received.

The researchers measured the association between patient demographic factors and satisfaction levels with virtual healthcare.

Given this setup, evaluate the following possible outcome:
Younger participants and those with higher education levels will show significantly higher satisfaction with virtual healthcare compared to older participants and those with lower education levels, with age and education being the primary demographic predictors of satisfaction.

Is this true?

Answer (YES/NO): NO